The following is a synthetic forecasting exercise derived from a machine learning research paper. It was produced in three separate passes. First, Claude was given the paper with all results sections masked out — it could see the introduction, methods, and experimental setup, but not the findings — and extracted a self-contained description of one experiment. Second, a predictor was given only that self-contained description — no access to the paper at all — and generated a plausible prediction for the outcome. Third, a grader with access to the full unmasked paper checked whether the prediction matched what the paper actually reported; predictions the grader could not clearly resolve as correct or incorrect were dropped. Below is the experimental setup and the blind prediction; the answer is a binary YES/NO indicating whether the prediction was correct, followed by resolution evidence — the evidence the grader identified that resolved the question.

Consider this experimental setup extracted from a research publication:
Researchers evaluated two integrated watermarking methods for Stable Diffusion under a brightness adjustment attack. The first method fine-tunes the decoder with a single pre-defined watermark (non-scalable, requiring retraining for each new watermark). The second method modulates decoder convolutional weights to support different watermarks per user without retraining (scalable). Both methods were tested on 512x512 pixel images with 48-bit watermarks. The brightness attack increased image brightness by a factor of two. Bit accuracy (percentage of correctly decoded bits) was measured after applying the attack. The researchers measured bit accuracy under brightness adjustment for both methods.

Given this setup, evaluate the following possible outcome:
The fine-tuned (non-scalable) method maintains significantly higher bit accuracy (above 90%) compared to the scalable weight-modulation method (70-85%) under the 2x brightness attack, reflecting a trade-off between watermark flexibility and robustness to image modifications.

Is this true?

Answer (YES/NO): NO